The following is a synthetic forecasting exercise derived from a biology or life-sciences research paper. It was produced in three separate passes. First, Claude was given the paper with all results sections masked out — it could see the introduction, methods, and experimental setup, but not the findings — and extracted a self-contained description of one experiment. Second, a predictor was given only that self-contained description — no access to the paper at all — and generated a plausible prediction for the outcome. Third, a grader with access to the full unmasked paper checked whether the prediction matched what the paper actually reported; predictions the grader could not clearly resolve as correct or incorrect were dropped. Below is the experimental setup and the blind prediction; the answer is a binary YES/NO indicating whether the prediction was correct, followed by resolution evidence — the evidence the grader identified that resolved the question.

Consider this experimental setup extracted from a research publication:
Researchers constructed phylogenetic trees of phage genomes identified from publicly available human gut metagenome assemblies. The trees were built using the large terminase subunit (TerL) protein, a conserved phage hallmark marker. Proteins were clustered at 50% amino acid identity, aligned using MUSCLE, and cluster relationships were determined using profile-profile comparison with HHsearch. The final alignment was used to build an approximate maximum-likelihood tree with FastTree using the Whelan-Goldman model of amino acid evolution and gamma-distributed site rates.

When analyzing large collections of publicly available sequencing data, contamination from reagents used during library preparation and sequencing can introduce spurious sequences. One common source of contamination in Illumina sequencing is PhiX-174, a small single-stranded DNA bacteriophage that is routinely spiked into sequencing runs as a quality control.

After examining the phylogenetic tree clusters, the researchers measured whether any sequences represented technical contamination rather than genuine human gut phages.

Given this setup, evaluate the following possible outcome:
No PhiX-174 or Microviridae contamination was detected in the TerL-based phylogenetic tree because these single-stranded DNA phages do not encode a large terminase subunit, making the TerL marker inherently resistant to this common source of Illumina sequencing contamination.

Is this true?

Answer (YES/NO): NO